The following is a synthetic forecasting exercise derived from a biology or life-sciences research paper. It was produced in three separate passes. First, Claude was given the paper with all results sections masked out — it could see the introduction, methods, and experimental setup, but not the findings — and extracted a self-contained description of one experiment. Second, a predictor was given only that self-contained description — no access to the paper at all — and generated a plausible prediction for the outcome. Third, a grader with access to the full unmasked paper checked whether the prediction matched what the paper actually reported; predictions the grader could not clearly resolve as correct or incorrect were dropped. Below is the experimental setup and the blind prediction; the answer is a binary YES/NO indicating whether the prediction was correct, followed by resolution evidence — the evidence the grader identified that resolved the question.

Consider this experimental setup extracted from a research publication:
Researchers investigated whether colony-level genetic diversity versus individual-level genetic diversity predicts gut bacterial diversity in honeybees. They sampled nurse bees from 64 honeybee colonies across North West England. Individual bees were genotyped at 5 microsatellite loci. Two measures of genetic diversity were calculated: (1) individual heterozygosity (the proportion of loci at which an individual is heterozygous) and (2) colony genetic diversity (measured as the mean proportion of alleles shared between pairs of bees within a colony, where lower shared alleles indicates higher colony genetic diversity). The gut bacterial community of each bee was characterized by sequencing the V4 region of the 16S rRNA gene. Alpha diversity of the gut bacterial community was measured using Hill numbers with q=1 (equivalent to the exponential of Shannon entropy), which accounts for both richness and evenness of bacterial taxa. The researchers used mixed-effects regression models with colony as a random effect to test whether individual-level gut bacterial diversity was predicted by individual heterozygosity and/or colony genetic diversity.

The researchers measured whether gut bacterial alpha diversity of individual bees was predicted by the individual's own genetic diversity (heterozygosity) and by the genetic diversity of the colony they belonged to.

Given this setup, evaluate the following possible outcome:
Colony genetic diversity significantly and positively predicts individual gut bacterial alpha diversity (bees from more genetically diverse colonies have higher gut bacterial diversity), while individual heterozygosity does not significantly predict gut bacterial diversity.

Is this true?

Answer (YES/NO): YES